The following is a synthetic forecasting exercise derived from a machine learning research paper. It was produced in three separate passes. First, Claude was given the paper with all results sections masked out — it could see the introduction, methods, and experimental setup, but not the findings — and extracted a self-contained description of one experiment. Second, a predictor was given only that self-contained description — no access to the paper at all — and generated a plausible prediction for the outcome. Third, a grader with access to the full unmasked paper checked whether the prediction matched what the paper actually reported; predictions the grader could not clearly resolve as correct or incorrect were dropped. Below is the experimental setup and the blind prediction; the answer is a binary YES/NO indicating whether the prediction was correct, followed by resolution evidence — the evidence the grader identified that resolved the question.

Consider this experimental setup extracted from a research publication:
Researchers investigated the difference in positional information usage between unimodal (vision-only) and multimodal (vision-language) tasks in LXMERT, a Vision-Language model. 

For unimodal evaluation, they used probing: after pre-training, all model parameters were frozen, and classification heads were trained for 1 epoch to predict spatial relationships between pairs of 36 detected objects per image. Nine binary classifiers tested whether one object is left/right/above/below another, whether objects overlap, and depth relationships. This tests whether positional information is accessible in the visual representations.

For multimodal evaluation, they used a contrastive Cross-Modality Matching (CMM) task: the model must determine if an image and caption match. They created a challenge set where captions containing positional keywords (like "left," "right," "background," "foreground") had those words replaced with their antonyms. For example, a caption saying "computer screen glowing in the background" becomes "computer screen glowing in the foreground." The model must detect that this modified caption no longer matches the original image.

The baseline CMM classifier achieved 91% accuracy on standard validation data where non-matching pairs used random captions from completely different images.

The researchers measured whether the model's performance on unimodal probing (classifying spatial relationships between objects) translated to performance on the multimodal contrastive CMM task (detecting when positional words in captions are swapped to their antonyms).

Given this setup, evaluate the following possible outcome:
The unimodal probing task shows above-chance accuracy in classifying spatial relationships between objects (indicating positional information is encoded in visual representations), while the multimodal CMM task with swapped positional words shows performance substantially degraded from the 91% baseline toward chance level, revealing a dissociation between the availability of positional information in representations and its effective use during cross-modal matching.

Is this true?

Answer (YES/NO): NO